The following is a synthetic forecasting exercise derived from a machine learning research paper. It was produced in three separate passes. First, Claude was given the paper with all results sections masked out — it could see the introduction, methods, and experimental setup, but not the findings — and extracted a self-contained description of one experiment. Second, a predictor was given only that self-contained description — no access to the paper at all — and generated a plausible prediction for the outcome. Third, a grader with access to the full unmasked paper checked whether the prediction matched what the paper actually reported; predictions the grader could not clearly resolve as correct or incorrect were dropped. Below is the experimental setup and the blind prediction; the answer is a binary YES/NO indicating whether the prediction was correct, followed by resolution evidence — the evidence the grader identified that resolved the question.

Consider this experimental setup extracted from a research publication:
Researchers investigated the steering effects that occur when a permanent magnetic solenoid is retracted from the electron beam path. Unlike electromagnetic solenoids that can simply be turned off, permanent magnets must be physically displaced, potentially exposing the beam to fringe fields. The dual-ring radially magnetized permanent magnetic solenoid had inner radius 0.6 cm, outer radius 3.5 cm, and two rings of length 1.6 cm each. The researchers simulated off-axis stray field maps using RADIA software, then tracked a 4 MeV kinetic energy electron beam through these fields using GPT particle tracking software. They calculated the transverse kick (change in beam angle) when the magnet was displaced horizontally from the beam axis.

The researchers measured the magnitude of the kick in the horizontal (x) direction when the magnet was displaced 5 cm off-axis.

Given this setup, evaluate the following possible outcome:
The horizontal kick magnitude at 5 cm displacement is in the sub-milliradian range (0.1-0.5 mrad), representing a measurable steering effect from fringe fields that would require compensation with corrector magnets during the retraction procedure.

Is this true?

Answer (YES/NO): NO